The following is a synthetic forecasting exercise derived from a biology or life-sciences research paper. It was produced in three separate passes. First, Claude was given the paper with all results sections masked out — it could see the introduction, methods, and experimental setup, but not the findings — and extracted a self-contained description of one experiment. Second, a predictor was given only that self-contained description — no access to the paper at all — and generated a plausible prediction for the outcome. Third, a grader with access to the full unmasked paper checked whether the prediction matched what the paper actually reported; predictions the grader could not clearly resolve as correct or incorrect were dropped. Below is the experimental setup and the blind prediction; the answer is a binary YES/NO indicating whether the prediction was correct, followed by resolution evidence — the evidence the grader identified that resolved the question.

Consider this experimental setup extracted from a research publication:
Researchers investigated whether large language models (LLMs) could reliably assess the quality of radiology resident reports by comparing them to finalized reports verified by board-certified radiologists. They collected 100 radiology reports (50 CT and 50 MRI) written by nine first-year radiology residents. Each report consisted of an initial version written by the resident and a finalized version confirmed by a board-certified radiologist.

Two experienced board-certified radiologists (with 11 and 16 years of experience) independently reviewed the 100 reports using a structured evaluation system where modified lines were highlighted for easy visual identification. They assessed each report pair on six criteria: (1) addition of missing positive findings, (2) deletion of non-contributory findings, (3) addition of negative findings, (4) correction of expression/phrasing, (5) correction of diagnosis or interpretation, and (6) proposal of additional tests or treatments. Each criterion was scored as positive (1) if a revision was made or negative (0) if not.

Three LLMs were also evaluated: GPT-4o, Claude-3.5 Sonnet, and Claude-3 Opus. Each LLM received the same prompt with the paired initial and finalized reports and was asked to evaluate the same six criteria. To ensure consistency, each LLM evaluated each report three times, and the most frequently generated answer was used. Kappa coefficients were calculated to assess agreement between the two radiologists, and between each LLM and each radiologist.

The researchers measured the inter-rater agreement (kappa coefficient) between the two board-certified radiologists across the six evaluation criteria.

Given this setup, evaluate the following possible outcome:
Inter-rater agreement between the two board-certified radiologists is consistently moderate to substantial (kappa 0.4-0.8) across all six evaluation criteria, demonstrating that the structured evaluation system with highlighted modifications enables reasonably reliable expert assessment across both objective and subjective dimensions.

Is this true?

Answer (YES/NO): NO